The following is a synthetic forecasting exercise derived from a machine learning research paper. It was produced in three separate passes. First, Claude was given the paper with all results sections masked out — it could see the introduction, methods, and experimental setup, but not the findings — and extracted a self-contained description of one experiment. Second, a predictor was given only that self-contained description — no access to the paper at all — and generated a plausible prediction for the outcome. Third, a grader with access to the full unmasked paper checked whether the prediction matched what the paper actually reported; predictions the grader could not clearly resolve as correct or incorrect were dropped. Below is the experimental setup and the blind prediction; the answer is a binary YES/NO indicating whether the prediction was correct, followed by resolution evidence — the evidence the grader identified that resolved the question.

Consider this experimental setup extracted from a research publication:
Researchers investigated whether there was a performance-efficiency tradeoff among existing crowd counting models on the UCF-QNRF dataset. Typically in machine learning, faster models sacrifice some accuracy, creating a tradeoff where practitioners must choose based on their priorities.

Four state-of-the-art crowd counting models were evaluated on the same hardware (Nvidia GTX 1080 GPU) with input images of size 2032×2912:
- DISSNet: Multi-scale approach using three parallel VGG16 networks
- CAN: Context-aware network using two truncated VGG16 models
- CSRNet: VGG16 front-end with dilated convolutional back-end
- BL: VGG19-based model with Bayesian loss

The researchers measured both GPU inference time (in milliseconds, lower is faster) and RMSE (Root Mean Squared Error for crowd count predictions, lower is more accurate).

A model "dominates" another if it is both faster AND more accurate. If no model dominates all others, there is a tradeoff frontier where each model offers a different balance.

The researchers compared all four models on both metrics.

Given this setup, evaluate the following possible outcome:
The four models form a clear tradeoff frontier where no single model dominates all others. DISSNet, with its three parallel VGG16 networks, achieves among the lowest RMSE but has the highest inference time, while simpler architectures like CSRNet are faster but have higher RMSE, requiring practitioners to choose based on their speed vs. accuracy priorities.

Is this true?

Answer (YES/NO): NO